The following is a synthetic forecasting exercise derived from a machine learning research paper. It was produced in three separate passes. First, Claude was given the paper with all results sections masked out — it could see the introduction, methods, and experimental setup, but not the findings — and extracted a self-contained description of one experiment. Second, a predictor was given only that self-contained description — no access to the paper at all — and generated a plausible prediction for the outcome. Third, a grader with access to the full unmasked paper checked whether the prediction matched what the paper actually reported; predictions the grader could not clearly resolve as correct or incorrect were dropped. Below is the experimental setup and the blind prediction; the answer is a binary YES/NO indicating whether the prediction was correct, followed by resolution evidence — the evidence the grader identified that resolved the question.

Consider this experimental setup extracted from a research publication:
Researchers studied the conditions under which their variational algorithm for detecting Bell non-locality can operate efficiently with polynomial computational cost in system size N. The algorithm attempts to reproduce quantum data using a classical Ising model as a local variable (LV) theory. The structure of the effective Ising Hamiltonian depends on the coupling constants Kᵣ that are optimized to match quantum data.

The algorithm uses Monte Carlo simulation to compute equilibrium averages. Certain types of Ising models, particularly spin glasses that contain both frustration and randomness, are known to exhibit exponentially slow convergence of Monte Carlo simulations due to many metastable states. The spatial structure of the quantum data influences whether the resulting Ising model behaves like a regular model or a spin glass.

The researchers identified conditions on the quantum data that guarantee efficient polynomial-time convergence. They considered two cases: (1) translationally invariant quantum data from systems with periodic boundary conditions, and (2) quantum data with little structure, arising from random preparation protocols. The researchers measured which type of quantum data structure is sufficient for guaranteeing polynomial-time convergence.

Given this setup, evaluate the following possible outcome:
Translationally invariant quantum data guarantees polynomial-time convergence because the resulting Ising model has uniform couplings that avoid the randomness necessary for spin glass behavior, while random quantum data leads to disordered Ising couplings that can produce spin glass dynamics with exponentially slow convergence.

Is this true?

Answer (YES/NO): YES